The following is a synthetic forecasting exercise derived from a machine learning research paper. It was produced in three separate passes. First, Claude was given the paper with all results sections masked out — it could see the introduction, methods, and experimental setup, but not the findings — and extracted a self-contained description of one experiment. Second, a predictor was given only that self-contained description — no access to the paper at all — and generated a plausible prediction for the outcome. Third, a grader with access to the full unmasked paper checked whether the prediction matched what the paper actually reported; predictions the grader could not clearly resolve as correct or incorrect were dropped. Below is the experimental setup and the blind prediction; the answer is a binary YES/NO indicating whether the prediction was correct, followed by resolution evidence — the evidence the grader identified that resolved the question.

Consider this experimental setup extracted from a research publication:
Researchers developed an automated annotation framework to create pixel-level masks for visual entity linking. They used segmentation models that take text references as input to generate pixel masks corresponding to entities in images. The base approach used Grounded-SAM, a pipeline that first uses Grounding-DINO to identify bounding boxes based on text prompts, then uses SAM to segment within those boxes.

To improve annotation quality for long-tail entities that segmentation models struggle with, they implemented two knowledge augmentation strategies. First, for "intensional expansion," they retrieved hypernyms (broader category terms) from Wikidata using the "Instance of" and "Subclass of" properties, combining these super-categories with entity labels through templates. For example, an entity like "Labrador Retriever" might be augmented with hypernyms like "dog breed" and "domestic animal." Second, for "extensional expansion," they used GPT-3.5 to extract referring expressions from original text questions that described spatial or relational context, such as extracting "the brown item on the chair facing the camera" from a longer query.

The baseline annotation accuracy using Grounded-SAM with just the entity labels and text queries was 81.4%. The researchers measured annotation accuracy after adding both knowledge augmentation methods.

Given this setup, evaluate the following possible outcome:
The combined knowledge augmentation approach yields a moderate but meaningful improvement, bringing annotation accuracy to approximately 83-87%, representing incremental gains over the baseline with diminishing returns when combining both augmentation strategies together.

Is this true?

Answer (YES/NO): NO